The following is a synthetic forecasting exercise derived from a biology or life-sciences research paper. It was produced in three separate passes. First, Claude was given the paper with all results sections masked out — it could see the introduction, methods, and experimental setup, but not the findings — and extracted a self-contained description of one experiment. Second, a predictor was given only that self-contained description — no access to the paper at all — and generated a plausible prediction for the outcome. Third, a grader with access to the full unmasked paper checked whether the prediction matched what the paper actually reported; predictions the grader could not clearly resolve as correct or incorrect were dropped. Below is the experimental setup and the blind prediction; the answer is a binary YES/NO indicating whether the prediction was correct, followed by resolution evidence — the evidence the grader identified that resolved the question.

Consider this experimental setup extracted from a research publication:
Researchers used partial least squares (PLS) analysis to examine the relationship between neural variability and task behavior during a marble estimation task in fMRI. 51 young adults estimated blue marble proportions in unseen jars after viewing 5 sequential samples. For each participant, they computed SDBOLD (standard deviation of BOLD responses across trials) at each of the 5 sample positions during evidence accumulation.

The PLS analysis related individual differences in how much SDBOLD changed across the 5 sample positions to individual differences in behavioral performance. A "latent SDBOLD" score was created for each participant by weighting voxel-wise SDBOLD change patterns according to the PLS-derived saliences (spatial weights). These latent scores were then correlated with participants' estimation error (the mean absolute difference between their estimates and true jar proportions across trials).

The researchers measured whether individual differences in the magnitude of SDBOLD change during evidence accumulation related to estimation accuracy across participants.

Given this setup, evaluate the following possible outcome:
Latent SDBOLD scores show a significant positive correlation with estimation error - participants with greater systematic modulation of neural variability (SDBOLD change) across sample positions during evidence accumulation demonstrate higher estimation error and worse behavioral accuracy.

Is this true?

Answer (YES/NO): NO